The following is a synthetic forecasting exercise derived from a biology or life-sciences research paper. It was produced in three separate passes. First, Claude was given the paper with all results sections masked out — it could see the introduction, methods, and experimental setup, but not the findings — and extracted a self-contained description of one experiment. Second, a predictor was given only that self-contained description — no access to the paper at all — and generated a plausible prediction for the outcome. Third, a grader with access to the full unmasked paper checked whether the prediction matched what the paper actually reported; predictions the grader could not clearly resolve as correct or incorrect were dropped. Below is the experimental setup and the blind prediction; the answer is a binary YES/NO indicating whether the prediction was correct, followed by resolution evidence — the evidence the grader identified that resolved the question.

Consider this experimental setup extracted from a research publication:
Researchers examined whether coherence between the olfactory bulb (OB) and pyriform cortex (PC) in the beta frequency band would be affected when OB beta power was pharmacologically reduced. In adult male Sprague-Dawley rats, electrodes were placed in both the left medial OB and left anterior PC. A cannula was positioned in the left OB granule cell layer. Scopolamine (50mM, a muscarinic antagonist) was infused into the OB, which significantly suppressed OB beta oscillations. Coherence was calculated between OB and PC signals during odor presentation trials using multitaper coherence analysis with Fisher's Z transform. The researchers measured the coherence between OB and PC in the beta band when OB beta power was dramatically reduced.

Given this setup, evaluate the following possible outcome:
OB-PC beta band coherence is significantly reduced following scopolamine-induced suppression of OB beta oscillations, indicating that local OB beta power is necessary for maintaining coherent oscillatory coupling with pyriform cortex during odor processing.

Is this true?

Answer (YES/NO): NO